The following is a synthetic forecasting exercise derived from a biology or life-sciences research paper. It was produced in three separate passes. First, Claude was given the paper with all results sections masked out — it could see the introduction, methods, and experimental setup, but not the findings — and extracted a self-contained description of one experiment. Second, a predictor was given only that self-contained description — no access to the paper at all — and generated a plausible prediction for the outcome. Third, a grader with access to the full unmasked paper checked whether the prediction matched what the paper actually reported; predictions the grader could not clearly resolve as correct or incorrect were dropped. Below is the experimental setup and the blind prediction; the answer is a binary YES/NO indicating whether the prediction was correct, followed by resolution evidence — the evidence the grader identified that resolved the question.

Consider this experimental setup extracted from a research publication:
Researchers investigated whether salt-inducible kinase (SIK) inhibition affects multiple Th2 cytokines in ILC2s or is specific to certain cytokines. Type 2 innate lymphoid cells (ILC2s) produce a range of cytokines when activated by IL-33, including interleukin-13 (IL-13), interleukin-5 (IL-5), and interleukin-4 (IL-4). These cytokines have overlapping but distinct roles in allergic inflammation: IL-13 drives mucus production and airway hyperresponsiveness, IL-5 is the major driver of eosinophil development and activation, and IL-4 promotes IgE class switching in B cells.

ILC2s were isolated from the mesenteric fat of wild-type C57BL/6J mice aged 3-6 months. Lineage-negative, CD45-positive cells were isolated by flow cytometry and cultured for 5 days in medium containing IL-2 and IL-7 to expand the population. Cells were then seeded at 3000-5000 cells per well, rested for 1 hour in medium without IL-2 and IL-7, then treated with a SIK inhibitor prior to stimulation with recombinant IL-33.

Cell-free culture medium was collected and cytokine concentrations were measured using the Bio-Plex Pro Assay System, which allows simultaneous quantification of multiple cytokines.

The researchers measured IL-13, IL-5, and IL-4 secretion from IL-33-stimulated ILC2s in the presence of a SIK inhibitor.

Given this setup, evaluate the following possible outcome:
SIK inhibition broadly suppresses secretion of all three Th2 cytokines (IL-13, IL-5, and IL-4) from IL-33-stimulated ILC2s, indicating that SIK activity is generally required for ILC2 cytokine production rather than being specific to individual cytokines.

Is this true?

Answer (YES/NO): NO